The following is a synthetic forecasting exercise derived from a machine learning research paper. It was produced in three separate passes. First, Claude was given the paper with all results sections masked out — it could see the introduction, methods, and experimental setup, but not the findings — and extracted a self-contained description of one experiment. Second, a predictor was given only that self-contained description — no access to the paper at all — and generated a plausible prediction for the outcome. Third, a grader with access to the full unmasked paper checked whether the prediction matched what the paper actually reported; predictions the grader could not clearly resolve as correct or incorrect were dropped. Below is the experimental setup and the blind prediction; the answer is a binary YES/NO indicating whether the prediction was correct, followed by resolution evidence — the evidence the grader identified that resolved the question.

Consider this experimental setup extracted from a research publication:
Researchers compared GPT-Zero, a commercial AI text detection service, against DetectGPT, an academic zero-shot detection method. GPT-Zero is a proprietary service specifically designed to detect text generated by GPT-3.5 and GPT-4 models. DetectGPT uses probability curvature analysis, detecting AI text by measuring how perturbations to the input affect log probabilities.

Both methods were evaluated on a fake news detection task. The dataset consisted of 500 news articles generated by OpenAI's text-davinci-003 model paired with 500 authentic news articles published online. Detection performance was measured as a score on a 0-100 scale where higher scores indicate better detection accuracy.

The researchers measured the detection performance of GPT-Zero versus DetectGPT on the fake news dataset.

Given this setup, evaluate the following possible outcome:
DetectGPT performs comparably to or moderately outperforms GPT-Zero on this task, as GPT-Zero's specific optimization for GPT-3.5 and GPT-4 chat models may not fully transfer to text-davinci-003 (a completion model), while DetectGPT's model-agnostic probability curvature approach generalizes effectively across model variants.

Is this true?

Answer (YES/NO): NO